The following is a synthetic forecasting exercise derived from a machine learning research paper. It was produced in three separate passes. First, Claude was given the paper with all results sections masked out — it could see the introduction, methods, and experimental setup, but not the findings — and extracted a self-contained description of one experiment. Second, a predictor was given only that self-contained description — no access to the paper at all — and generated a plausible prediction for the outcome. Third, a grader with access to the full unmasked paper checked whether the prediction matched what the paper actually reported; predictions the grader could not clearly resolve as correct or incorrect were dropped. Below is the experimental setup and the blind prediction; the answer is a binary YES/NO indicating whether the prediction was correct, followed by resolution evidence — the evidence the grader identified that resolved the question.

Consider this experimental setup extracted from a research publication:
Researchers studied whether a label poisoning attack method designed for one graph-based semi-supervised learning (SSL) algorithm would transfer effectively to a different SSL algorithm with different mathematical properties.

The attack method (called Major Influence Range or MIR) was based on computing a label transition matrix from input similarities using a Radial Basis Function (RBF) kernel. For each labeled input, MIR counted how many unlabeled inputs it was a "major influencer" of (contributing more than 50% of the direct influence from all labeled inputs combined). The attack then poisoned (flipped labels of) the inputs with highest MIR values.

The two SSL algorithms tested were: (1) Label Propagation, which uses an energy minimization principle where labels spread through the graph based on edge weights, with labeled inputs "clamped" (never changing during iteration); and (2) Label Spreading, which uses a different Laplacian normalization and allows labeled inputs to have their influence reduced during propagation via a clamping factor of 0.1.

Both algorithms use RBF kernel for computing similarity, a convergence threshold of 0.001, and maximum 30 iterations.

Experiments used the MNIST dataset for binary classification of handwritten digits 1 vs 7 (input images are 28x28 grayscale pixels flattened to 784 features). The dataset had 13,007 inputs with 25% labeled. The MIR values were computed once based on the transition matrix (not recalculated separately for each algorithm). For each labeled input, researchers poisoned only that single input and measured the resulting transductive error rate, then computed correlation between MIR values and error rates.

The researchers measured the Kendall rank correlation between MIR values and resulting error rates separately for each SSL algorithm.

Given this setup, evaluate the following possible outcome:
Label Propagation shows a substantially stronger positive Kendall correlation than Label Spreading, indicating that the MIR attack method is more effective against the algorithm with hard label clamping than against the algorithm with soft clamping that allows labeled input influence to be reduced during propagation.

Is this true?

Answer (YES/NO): YES